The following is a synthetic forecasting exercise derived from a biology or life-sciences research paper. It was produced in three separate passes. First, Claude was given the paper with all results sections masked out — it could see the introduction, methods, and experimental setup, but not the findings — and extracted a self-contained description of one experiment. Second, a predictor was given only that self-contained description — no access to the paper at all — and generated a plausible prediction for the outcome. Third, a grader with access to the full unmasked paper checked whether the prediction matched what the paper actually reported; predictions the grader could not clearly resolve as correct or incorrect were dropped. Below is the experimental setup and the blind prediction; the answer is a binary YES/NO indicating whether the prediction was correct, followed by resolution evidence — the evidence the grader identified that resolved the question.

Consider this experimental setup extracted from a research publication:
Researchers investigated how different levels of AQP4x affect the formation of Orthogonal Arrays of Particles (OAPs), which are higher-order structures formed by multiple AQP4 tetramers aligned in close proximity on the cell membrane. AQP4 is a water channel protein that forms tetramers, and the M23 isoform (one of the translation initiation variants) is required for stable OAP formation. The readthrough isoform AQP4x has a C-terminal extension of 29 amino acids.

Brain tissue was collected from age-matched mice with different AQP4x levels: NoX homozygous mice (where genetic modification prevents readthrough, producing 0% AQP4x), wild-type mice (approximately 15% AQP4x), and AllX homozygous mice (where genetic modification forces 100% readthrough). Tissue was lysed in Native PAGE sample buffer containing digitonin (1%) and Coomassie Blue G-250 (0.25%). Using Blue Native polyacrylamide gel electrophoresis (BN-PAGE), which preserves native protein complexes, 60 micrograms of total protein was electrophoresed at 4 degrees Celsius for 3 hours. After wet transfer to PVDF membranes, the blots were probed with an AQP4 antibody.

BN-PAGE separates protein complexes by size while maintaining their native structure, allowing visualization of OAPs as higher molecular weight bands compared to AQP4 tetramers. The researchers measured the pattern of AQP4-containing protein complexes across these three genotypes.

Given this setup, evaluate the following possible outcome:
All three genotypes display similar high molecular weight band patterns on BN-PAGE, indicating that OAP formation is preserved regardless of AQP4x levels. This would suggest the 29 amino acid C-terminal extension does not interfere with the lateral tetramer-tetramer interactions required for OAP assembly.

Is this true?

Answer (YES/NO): NO